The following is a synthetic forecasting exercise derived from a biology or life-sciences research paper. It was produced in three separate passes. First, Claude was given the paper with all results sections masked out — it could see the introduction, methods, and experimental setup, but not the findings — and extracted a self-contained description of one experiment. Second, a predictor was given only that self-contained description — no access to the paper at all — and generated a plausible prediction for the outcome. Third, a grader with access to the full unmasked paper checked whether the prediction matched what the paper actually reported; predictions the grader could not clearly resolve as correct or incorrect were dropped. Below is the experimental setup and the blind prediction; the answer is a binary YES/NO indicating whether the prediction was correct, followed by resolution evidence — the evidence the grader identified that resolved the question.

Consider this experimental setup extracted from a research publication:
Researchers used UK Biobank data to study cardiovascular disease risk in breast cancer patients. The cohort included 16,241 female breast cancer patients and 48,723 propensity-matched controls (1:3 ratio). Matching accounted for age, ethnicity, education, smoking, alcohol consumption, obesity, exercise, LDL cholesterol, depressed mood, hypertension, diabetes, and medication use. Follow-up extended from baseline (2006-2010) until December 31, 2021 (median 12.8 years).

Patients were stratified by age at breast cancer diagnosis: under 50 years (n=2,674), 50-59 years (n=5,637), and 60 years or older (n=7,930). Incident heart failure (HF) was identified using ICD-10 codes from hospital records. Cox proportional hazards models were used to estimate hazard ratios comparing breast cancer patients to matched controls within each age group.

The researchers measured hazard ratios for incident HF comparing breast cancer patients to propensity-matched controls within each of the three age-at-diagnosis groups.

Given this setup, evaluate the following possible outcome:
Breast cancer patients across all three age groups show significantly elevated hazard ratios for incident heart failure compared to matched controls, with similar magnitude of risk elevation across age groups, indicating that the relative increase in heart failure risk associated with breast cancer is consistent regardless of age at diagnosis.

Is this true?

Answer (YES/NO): NO